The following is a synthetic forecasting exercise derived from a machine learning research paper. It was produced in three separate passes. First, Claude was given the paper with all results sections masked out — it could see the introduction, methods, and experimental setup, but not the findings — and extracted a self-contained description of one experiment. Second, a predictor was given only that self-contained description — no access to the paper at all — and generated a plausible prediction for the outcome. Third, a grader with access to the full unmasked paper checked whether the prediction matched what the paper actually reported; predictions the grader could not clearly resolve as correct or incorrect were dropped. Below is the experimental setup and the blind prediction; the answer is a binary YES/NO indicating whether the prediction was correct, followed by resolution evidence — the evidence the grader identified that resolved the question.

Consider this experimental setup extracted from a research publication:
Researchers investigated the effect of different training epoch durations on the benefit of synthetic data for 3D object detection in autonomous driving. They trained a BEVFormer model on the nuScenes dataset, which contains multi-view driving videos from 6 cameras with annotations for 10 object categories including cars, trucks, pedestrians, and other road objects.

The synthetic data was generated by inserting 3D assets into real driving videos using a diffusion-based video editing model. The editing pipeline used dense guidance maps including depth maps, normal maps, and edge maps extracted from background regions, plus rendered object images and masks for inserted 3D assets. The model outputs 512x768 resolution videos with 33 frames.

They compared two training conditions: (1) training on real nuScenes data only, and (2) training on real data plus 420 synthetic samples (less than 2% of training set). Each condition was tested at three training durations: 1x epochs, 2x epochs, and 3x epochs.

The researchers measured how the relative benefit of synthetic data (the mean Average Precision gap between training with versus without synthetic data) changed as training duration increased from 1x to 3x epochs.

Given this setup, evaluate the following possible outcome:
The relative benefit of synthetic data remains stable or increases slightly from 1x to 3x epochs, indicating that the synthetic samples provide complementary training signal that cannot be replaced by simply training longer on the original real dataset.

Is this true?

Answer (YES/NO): NO